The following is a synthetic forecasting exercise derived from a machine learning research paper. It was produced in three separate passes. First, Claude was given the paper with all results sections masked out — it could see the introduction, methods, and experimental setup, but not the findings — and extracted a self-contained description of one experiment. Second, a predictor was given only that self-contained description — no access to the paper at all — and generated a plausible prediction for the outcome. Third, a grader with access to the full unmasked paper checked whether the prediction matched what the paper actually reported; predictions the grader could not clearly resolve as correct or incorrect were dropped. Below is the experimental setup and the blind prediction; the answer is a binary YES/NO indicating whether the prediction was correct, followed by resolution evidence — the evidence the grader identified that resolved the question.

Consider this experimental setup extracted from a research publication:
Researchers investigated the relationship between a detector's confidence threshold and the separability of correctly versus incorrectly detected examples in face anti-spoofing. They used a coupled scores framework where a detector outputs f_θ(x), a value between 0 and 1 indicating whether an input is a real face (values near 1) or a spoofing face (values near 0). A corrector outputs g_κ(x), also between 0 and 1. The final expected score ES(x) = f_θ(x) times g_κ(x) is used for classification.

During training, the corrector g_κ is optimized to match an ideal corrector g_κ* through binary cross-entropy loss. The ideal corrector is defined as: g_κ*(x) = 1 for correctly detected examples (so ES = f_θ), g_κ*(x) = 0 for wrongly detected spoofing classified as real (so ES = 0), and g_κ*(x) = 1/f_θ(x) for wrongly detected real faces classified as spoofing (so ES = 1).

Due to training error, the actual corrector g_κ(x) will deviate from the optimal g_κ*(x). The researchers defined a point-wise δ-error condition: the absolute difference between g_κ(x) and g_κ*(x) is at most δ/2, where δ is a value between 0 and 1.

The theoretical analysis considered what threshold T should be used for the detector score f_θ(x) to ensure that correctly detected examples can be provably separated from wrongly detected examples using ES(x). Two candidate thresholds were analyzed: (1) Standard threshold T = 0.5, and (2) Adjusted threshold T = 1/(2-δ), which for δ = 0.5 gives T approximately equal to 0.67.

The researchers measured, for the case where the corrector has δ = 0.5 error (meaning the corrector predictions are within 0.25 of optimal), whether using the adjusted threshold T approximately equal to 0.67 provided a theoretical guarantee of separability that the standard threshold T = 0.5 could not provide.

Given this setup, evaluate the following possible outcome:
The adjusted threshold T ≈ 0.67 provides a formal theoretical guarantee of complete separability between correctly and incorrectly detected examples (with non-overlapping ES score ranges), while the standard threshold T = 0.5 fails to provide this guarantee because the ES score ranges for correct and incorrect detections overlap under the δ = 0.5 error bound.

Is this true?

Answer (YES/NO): YES